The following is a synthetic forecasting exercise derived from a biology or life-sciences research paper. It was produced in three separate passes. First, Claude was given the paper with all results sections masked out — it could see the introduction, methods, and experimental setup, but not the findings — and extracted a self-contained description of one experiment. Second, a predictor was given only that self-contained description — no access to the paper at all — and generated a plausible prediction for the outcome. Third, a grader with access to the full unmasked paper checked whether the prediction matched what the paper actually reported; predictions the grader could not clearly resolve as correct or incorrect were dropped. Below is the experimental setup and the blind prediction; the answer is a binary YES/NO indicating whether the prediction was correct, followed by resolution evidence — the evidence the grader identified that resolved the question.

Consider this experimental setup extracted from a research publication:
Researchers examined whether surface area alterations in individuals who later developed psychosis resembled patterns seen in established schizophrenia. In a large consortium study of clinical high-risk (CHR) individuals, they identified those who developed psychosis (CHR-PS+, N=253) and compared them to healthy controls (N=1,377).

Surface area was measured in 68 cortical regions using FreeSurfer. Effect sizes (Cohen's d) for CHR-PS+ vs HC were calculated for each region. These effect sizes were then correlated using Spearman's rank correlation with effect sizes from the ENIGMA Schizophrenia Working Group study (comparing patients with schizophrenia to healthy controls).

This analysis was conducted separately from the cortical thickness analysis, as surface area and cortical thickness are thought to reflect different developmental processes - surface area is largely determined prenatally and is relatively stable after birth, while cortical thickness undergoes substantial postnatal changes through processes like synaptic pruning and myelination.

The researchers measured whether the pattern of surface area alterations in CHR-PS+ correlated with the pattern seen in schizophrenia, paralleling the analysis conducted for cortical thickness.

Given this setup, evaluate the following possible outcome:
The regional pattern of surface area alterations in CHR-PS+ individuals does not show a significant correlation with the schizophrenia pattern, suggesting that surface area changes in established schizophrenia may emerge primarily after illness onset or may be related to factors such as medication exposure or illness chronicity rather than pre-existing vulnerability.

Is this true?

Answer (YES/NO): YES